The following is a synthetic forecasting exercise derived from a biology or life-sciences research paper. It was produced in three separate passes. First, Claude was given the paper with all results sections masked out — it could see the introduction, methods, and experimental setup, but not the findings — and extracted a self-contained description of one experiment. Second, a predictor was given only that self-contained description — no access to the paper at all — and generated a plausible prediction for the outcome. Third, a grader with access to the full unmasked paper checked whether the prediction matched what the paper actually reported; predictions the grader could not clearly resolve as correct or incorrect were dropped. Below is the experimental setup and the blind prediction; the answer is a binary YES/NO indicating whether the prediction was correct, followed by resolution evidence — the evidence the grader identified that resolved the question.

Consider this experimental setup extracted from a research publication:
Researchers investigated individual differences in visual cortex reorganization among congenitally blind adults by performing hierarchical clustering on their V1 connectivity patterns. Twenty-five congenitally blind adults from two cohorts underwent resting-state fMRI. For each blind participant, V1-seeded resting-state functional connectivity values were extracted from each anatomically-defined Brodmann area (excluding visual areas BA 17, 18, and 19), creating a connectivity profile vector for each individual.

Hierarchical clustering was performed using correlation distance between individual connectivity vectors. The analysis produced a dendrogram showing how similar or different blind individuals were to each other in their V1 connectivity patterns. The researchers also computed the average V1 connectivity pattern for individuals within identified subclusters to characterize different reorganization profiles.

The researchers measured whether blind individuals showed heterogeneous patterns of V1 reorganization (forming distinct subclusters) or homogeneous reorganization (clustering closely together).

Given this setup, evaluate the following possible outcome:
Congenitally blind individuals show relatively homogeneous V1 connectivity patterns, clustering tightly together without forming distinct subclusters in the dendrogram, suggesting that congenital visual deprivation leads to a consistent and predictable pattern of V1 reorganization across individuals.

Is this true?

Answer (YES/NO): NO